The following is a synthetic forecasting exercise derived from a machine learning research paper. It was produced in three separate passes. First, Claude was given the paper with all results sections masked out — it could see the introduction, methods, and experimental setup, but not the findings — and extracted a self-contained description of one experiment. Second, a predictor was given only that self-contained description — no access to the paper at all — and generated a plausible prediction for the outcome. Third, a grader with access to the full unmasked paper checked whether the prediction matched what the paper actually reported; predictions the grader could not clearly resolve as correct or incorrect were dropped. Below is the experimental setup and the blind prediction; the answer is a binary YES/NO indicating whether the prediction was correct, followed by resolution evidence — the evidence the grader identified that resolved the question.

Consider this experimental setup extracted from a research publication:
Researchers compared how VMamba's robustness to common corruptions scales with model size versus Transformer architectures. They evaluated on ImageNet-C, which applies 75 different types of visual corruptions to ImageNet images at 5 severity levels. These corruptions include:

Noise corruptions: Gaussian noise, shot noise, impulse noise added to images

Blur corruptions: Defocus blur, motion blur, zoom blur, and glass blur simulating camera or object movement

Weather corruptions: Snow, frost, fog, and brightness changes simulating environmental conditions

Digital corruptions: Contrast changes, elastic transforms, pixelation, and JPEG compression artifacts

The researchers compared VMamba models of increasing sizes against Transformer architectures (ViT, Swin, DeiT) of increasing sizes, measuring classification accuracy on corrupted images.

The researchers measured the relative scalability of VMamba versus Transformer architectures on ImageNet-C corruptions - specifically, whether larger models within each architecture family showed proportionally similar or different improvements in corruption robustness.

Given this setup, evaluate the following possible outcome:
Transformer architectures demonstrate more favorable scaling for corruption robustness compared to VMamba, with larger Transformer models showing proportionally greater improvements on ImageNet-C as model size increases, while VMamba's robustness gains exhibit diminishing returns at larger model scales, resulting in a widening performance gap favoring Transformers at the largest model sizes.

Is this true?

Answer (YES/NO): NO